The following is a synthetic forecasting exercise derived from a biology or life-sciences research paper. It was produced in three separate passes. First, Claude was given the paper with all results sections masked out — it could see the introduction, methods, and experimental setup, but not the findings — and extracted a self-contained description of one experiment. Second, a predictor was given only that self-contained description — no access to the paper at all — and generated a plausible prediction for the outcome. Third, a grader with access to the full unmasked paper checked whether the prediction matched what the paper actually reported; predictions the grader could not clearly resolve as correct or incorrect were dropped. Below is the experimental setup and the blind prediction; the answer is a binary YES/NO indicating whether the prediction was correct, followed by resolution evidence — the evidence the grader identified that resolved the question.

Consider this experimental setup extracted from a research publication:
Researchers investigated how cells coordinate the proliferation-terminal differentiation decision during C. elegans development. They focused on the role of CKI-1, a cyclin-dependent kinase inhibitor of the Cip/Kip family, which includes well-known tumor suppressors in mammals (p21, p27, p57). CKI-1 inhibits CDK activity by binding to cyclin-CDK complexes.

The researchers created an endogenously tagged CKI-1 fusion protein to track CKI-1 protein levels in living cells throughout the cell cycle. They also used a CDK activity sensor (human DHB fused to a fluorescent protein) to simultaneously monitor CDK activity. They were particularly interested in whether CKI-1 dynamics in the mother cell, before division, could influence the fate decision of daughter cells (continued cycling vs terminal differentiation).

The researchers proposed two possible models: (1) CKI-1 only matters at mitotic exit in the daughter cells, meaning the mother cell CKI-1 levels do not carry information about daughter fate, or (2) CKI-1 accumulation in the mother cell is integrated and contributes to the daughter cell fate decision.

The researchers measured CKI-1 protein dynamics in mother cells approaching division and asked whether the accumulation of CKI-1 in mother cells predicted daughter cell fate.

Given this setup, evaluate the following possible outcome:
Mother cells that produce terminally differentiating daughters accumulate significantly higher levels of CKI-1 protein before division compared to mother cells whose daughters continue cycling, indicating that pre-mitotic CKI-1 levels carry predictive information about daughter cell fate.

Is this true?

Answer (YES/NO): YES